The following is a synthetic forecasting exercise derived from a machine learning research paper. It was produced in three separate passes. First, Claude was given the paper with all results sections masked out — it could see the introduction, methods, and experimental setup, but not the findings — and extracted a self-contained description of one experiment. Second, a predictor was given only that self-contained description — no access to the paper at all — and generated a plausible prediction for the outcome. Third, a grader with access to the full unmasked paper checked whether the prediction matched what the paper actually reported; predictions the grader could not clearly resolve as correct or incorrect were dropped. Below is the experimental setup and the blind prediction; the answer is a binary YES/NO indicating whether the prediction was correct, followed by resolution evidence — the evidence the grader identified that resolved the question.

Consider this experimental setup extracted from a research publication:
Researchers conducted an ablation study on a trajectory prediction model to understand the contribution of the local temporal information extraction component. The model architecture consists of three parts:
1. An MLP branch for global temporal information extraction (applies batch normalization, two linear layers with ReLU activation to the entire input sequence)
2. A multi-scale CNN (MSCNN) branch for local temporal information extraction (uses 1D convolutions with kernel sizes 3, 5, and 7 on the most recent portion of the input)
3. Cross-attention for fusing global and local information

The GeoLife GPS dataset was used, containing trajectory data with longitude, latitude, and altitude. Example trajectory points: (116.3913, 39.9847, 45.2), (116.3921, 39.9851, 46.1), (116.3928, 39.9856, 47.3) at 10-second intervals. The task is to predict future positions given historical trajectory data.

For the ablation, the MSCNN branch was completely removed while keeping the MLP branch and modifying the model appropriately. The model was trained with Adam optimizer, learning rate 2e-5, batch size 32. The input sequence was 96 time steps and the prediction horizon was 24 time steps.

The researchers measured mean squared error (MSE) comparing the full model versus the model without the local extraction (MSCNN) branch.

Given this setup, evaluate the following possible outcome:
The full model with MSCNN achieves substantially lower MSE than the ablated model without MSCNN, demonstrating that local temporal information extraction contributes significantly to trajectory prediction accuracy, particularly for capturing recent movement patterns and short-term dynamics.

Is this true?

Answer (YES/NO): NO